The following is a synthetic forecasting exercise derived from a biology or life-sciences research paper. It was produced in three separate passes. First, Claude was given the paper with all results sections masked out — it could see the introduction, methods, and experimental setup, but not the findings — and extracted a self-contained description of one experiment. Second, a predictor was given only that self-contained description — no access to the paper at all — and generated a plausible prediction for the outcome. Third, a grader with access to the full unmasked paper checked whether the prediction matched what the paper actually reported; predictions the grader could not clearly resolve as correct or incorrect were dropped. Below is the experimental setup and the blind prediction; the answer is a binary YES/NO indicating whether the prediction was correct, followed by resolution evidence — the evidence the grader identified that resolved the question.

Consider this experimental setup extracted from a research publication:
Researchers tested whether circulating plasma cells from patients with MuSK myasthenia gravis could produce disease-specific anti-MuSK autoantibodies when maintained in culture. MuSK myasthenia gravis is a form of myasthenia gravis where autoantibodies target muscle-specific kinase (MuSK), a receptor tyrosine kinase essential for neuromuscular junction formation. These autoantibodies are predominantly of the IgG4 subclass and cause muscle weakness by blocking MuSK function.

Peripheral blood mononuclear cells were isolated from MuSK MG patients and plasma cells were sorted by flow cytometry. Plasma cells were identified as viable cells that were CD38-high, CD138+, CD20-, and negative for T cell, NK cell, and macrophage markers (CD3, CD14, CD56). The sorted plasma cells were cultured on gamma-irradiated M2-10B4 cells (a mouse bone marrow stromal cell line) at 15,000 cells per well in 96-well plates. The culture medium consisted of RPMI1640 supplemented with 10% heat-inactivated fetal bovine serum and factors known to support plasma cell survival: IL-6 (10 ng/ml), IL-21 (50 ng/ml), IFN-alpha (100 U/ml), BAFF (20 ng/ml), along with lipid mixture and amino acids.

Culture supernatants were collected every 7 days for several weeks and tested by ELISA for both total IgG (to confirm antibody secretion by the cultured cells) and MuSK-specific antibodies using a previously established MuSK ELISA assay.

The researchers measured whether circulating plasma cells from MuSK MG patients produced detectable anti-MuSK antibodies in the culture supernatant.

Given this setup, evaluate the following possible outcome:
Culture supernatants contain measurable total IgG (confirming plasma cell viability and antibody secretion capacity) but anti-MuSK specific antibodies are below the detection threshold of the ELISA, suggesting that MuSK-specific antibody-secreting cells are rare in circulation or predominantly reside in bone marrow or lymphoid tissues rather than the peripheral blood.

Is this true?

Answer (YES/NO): YES